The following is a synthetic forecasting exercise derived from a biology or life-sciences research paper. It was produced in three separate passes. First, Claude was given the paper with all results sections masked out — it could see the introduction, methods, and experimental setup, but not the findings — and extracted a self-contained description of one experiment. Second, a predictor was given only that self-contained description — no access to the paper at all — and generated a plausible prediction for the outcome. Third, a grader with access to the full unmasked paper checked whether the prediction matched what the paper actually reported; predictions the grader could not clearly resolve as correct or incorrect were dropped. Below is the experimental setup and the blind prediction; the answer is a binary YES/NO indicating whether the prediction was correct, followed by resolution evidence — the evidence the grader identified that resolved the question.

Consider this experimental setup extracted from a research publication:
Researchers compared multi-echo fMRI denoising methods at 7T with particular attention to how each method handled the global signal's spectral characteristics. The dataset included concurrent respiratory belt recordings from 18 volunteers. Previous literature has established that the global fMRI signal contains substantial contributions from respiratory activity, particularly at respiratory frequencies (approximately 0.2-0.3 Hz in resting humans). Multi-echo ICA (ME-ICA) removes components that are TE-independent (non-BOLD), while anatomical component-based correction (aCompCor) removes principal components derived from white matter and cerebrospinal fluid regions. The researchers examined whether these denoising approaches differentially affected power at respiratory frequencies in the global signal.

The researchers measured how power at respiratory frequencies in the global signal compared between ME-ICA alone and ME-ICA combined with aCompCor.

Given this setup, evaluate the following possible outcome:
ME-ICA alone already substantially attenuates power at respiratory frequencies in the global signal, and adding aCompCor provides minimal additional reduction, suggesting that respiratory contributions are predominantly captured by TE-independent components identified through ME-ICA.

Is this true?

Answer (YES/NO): NO